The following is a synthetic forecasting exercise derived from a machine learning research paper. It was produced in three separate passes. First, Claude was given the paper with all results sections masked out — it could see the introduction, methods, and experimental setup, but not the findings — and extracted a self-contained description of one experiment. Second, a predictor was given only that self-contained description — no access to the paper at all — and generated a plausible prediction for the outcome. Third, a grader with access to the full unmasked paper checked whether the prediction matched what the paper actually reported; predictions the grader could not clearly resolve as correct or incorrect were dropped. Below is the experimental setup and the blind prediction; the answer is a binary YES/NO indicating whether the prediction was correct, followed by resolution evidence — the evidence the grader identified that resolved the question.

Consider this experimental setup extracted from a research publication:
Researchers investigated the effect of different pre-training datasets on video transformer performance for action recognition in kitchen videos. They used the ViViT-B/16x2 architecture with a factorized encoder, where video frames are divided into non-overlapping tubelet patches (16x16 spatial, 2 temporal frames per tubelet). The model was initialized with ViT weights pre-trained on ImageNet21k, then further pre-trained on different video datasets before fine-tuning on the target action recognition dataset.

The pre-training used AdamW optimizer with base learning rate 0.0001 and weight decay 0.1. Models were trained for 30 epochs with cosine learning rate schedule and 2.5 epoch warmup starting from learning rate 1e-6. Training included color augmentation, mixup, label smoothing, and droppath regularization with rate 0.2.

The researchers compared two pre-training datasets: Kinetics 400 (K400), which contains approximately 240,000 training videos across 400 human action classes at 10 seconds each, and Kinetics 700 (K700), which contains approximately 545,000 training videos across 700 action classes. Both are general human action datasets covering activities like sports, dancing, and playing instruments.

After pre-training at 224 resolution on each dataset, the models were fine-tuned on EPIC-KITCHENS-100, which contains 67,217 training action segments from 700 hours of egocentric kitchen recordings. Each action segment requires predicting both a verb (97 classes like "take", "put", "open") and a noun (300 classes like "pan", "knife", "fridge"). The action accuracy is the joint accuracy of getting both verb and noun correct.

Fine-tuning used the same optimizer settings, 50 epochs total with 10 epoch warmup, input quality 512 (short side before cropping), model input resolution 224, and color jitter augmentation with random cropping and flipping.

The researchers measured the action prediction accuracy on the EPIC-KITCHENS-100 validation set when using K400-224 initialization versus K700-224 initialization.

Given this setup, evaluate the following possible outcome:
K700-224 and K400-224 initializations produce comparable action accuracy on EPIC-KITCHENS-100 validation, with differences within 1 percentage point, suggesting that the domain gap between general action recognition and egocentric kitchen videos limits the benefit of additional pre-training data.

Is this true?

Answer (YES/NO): NO